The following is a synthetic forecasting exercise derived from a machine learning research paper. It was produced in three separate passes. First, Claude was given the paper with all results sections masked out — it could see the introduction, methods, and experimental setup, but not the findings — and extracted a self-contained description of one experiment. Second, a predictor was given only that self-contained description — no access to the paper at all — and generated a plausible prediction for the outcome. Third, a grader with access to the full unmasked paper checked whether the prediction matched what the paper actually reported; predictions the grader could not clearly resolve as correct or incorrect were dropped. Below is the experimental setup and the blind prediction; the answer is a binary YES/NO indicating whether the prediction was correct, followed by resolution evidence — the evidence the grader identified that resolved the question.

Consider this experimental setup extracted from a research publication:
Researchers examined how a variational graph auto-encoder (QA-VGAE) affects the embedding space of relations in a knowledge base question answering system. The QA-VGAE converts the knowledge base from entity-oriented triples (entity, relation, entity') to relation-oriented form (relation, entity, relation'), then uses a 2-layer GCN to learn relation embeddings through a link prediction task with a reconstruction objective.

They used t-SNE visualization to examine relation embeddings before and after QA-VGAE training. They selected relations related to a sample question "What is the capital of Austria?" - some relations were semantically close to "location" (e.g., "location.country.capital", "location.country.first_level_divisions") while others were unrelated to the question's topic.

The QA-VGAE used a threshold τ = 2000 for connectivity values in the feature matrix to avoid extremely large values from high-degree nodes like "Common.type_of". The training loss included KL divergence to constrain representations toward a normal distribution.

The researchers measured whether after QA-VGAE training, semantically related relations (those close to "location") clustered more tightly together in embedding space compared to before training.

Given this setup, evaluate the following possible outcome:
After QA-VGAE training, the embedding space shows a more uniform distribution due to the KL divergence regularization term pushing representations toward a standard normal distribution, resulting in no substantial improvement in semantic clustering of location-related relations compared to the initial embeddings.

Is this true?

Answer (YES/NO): NO